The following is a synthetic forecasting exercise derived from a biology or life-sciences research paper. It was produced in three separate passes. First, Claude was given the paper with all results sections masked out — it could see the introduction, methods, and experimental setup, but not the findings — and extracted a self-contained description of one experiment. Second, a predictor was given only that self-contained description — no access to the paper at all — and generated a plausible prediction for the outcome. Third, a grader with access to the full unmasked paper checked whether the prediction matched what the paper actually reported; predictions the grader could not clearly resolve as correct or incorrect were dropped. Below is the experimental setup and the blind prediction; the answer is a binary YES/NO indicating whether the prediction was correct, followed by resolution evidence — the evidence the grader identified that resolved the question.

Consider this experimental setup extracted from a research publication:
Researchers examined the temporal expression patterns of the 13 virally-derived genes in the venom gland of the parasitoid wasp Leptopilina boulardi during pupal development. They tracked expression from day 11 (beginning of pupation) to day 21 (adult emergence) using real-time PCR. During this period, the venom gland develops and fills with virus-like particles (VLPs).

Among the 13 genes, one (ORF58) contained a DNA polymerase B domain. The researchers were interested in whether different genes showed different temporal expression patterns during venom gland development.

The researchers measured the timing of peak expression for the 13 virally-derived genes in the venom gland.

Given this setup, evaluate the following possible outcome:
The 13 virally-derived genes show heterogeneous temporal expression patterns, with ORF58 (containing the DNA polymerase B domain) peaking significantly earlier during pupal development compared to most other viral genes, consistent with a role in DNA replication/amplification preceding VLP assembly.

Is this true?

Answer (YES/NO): YES